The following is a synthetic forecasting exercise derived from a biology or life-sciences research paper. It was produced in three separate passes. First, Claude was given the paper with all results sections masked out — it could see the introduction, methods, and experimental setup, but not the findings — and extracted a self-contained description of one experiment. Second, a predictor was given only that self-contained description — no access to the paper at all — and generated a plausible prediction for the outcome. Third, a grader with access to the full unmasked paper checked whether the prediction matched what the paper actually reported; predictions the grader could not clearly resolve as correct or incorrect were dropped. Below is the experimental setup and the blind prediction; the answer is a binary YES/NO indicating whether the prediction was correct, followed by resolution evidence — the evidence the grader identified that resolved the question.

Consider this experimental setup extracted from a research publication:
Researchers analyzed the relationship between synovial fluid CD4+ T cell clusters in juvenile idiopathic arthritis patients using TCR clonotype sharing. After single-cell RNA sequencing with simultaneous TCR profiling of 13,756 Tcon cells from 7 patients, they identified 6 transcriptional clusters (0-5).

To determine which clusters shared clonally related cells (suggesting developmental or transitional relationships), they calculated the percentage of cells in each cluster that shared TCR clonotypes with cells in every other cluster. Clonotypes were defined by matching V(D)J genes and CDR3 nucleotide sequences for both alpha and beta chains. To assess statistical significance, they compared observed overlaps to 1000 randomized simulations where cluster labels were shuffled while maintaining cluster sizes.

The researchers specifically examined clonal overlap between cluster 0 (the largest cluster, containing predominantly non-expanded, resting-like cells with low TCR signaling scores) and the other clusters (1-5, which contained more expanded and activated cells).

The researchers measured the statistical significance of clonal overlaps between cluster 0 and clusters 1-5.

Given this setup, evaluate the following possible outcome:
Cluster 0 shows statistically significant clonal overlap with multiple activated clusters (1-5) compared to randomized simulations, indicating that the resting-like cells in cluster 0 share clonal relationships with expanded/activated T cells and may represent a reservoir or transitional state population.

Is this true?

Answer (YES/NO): YES